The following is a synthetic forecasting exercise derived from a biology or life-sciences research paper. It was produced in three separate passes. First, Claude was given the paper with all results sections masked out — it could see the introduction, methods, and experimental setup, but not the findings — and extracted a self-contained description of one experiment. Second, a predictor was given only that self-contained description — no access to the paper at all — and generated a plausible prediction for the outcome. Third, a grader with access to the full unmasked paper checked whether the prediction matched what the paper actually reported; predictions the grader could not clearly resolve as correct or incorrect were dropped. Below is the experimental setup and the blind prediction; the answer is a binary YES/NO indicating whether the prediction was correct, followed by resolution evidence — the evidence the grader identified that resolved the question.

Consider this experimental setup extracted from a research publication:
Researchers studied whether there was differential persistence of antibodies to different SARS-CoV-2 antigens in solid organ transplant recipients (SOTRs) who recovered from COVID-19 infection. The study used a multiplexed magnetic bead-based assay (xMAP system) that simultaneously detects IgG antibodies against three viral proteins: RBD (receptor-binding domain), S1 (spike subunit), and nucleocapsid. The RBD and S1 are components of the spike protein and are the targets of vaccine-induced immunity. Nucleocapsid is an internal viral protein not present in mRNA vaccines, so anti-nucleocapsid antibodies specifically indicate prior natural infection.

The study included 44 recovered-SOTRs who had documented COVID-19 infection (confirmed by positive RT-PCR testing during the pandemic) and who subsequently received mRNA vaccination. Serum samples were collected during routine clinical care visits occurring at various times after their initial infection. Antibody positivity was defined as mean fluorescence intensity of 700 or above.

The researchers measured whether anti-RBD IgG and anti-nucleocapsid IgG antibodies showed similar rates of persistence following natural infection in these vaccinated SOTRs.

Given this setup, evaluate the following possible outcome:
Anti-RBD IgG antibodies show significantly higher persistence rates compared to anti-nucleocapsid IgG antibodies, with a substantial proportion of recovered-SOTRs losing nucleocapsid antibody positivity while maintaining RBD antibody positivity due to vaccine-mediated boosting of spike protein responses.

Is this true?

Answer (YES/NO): YES